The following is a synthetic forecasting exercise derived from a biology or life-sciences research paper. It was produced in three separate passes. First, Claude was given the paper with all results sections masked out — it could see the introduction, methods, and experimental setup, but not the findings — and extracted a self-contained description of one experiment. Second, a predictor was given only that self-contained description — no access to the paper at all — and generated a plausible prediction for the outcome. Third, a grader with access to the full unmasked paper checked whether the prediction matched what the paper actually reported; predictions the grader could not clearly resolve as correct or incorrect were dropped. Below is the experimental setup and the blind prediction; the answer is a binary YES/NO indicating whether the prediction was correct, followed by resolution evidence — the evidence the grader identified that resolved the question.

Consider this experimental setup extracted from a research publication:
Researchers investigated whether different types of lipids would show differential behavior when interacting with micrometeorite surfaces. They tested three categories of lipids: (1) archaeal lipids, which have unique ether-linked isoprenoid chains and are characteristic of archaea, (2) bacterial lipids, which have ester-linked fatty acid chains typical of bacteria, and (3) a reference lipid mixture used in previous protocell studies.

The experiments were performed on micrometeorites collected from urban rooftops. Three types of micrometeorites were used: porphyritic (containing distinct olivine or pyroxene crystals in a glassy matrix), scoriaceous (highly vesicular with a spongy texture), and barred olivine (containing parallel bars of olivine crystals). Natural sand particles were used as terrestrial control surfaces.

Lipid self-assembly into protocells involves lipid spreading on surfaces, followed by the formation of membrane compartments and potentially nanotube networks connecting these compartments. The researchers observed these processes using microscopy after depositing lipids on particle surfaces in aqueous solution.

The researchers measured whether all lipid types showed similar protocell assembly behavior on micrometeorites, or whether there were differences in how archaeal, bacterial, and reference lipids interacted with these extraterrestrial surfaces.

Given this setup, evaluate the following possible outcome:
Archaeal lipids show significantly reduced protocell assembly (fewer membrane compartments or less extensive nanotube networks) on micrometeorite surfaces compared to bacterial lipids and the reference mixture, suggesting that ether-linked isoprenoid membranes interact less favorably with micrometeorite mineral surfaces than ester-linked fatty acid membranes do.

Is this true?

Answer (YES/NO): NO